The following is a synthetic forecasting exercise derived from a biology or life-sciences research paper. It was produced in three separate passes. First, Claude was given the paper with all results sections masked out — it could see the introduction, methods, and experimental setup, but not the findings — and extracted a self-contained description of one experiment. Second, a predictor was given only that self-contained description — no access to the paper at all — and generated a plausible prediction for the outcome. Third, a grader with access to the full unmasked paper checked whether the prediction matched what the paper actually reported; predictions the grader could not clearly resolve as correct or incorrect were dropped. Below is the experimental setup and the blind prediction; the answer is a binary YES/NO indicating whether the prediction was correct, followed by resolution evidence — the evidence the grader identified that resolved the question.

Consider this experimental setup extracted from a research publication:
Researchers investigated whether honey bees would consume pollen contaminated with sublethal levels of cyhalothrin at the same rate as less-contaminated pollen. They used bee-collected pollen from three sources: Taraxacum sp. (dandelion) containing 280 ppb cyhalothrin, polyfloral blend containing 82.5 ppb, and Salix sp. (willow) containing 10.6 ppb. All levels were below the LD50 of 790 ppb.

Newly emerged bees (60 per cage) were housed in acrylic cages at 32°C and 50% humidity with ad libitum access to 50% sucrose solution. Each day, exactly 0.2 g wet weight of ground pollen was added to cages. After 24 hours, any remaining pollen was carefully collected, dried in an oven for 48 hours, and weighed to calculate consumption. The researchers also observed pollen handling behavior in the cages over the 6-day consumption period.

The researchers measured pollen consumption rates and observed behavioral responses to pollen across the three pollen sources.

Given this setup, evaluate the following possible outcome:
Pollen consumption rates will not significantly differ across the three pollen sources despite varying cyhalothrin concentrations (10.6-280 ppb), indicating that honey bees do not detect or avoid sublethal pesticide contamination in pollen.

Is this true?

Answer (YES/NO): NO